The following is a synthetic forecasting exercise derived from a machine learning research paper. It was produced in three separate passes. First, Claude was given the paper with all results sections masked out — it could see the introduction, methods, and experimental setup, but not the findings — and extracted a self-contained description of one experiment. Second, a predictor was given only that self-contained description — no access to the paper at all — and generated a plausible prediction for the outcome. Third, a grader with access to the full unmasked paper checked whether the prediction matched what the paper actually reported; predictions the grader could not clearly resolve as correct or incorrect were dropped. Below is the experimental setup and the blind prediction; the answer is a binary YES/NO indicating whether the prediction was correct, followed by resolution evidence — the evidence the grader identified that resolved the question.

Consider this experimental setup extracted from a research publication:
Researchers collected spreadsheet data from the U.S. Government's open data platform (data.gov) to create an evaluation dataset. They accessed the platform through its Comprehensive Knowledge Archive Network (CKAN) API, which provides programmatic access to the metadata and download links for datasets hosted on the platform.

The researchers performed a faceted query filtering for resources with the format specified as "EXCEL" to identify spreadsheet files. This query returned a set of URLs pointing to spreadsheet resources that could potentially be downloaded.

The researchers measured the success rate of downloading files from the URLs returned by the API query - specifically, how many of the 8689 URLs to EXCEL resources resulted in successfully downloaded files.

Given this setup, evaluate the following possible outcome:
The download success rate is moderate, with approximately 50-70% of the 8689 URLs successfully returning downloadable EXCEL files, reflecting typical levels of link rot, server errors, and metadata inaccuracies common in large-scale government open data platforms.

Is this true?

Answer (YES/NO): NO